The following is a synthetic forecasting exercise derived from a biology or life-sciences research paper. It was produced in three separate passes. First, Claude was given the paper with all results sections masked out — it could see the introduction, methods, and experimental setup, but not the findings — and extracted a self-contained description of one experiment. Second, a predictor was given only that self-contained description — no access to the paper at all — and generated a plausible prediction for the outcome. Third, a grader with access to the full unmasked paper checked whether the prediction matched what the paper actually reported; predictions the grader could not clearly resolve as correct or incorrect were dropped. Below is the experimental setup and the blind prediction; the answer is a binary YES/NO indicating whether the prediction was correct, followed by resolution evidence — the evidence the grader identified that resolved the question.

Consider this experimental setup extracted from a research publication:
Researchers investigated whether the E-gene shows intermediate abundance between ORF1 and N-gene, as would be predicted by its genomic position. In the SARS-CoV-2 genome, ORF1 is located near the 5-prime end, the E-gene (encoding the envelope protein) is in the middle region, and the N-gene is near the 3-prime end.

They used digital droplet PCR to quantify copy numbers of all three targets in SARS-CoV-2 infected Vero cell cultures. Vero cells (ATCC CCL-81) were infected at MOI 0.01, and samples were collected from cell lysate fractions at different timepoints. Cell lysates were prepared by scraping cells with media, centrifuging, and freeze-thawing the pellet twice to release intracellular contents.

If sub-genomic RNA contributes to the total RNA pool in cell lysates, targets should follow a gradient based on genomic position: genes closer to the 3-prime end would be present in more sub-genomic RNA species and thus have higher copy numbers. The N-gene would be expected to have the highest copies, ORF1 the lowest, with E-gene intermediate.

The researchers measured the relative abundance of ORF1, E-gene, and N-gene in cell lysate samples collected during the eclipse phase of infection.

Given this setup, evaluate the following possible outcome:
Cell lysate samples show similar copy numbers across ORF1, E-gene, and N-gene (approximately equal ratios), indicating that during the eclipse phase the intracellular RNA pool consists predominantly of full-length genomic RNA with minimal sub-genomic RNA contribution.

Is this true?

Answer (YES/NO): NO